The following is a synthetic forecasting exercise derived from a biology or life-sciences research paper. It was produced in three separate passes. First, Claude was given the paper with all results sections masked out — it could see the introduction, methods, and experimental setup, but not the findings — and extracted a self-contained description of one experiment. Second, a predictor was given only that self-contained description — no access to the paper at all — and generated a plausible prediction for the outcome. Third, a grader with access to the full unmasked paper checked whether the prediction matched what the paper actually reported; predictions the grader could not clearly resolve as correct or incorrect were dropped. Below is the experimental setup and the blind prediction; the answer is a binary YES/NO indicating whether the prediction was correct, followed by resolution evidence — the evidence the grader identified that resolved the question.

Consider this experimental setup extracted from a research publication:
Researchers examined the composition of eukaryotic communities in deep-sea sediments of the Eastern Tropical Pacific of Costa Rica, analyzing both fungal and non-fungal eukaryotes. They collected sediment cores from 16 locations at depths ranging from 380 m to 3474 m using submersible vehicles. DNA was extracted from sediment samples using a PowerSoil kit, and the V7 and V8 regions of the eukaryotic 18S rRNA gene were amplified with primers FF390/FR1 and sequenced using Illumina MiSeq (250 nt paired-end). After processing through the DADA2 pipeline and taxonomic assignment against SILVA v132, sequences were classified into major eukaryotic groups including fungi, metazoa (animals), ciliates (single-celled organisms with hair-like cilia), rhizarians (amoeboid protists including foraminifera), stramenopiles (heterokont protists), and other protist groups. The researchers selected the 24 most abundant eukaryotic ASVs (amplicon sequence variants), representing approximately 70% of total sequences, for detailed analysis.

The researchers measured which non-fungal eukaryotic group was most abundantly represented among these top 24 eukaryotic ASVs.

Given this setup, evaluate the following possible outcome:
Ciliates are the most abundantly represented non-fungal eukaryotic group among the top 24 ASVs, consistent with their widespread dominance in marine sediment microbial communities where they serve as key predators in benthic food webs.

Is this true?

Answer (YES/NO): NO